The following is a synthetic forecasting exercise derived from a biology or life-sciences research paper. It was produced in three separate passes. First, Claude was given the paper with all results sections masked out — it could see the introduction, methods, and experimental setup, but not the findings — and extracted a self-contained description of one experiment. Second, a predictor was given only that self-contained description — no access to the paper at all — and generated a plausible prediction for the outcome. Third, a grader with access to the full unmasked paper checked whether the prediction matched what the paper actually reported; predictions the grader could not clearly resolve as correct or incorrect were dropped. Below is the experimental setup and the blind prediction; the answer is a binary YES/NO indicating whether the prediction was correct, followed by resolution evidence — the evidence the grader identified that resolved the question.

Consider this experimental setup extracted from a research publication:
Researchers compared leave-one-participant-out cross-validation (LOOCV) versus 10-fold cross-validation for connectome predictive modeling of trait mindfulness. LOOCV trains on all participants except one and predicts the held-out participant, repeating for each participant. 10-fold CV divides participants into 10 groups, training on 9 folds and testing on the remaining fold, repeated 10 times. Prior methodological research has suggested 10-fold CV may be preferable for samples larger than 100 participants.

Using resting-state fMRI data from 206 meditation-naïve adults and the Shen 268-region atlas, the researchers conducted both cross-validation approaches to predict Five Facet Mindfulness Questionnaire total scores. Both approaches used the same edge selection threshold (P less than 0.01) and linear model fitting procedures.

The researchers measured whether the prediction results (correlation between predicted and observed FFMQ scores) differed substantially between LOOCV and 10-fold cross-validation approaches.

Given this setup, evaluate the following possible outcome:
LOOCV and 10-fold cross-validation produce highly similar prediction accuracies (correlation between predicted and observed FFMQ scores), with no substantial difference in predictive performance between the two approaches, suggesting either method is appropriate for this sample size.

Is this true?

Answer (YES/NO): YES